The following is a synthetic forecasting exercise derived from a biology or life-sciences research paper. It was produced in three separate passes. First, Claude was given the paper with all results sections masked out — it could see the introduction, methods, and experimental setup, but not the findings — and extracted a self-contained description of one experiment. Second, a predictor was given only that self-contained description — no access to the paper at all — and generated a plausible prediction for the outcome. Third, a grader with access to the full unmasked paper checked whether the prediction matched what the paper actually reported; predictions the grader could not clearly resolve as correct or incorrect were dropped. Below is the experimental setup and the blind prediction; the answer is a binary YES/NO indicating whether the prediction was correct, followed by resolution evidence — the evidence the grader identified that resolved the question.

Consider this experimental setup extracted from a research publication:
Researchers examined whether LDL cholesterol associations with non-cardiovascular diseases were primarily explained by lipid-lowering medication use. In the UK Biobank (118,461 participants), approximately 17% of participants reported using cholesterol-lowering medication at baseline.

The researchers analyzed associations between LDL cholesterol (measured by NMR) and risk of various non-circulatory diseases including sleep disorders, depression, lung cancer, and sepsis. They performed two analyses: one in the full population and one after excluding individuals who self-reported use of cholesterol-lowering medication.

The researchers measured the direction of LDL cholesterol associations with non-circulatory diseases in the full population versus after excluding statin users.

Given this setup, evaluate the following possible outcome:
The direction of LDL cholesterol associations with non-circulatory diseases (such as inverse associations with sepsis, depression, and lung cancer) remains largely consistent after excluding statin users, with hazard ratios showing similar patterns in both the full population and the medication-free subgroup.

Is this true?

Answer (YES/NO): YES